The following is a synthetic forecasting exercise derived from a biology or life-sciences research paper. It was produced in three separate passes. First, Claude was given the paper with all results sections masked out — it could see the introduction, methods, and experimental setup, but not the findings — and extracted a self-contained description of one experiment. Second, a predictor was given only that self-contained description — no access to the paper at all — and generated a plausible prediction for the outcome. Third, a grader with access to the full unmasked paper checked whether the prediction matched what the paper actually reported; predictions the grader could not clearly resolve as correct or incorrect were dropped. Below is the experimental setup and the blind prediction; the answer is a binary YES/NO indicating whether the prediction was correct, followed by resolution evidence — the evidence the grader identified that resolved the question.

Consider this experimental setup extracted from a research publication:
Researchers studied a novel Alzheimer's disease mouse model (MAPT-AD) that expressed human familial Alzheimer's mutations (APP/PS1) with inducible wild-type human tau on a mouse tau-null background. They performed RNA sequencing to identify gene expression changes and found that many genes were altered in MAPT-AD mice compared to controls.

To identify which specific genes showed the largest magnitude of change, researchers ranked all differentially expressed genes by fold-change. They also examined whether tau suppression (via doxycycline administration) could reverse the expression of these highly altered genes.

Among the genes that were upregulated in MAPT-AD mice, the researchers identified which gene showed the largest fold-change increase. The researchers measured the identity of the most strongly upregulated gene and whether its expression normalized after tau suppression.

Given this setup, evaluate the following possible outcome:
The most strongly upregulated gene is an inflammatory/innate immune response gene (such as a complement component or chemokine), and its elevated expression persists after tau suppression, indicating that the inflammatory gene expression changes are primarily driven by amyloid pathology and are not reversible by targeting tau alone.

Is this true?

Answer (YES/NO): NO